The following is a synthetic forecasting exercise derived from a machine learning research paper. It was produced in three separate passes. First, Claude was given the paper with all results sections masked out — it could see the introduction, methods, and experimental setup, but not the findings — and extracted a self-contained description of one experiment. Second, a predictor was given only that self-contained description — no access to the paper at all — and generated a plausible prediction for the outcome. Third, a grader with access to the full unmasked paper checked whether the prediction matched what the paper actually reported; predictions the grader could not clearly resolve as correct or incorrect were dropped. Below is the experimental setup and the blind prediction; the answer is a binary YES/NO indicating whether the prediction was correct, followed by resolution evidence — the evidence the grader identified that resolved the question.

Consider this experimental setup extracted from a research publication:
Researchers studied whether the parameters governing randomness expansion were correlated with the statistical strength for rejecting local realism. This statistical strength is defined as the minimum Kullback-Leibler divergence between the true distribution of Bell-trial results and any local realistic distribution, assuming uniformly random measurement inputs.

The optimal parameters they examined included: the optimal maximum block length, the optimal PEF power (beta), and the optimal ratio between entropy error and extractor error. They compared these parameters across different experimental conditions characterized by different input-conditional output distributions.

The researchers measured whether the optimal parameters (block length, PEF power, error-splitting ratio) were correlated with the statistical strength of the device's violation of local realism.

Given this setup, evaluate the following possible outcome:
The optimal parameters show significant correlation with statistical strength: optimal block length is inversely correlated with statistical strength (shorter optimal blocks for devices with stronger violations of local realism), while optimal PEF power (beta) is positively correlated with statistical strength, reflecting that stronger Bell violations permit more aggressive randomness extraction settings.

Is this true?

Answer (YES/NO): YES